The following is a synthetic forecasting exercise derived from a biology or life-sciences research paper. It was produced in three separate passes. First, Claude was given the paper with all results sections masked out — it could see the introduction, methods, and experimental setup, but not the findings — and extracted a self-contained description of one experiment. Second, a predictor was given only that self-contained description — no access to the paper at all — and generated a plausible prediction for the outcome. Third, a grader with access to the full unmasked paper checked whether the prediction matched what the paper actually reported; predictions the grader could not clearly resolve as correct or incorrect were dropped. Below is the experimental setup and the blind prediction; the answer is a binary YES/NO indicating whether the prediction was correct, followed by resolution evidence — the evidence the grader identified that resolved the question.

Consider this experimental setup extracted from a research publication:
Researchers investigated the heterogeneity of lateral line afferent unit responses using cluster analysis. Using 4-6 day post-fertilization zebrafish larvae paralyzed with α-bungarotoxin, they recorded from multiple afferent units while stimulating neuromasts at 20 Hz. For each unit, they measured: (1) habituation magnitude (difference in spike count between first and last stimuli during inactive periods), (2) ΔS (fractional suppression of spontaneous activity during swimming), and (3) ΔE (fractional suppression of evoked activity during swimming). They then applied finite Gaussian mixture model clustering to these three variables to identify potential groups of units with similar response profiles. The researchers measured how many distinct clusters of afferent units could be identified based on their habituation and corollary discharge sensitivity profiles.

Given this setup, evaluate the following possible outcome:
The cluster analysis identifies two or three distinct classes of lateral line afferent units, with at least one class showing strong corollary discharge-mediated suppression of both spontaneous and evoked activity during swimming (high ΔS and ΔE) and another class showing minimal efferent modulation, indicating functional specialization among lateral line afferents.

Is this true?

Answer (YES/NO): NO